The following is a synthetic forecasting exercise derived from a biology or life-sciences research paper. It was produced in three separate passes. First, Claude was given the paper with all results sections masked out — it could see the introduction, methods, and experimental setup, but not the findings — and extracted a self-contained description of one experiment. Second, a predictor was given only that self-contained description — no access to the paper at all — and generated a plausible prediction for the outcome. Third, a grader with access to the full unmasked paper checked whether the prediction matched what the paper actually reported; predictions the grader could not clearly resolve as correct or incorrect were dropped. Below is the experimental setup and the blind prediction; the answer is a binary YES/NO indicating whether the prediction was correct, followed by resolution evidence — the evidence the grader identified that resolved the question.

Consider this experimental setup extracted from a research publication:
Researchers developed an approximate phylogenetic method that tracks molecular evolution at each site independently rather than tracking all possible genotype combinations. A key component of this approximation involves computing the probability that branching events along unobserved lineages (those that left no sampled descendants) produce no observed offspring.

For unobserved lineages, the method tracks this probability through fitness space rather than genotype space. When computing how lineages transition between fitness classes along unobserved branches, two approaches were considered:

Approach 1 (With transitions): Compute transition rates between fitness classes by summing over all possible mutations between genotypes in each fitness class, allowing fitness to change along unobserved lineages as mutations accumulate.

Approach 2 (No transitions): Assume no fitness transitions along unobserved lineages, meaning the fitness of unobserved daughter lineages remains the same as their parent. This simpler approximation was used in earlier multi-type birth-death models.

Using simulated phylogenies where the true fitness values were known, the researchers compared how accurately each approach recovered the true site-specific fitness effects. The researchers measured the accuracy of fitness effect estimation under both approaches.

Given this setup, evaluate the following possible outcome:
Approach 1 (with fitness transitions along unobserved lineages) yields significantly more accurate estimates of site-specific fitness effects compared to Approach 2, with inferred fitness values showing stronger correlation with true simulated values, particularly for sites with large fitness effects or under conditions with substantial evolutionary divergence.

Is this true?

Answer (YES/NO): NO